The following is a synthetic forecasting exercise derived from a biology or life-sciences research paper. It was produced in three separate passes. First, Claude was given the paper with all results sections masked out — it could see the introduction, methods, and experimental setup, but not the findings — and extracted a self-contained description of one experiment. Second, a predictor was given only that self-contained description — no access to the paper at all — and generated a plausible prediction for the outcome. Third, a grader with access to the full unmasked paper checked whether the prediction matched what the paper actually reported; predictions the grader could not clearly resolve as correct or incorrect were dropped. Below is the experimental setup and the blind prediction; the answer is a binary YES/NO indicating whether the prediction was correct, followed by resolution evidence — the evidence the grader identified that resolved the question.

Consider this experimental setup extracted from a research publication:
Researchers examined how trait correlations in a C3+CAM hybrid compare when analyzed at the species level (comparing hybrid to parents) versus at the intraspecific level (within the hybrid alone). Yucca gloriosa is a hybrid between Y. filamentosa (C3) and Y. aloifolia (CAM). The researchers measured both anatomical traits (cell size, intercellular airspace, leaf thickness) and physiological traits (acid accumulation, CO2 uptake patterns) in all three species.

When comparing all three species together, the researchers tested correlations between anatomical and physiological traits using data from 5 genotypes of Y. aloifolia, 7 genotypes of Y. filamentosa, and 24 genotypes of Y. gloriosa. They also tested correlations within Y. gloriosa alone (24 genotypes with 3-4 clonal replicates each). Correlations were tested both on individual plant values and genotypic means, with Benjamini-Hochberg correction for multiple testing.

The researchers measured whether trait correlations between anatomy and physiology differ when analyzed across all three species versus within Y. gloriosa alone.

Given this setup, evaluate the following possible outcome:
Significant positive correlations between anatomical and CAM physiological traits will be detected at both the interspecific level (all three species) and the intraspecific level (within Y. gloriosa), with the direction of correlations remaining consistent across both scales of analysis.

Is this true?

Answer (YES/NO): NO